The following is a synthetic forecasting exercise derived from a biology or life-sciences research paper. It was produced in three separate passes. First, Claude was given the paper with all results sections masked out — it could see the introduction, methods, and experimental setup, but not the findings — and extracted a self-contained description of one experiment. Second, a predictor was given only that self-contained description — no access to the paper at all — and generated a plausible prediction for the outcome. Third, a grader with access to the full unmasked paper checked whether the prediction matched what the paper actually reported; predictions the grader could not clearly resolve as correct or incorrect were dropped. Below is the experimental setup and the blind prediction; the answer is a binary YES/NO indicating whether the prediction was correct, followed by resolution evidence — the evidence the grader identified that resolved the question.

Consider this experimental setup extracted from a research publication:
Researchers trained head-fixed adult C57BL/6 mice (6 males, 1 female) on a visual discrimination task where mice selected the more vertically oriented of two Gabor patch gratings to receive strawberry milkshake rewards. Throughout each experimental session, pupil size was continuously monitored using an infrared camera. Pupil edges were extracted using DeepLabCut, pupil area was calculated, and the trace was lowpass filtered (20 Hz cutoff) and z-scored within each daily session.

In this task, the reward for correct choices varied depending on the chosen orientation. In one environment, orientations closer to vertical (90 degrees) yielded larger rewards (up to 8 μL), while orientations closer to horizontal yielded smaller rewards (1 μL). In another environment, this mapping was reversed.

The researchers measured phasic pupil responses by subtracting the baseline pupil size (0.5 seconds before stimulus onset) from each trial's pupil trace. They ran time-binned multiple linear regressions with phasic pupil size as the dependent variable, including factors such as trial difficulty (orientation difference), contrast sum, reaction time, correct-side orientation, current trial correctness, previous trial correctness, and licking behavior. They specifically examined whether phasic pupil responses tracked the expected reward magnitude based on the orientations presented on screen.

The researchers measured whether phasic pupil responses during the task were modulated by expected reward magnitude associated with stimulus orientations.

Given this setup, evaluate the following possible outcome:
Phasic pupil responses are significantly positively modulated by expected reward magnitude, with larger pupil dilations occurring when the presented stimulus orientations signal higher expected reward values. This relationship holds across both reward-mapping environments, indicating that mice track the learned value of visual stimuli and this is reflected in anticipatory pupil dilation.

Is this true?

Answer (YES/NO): YES